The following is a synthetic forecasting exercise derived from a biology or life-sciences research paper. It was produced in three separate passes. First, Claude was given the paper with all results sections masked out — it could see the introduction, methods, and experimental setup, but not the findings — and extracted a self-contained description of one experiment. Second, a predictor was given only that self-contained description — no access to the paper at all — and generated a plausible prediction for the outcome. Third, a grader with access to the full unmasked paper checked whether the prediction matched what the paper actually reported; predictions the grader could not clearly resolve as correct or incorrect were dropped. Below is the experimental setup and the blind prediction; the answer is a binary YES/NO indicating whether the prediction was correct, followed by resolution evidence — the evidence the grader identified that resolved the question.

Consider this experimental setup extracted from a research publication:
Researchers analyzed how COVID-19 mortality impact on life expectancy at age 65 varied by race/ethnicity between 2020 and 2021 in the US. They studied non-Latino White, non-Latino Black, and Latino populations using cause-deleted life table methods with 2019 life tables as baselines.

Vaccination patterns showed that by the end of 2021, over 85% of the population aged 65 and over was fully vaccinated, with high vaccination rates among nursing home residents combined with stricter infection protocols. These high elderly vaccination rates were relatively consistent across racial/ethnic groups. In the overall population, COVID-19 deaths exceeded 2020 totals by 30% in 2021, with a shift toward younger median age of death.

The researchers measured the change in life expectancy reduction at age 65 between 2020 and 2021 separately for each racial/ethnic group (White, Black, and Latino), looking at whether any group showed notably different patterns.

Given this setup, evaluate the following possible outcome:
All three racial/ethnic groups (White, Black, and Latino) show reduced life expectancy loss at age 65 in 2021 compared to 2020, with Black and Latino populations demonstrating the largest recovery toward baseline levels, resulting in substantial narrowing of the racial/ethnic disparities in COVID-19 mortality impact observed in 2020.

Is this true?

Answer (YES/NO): NO